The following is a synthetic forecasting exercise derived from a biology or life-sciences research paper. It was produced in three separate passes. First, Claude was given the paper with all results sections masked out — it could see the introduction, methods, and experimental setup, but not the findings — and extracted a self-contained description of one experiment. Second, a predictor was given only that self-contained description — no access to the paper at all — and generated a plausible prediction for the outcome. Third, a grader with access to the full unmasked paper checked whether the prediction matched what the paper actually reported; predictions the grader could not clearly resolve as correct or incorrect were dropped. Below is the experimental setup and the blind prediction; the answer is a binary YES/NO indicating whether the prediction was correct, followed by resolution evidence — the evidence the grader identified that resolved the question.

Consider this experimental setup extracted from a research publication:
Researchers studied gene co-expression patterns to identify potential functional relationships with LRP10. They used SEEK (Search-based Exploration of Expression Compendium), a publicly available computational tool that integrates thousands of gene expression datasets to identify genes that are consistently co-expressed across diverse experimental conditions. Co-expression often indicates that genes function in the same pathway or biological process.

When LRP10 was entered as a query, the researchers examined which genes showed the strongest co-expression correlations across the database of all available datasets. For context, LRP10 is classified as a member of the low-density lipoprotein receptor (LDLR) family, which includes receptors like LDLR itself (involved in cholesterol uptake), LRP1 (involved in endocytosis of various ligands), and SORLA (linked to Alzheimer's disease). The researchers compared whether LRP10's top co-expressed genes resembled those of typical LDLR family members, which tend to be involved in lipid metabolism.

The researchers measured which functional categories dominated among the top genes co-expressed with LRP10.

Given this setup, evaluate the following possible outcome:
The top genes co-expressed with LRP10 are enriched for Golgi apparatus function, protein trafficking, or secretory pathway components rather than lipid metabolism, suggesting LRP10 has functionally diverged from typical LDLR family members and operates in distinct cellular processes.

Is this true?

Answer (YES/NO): NO